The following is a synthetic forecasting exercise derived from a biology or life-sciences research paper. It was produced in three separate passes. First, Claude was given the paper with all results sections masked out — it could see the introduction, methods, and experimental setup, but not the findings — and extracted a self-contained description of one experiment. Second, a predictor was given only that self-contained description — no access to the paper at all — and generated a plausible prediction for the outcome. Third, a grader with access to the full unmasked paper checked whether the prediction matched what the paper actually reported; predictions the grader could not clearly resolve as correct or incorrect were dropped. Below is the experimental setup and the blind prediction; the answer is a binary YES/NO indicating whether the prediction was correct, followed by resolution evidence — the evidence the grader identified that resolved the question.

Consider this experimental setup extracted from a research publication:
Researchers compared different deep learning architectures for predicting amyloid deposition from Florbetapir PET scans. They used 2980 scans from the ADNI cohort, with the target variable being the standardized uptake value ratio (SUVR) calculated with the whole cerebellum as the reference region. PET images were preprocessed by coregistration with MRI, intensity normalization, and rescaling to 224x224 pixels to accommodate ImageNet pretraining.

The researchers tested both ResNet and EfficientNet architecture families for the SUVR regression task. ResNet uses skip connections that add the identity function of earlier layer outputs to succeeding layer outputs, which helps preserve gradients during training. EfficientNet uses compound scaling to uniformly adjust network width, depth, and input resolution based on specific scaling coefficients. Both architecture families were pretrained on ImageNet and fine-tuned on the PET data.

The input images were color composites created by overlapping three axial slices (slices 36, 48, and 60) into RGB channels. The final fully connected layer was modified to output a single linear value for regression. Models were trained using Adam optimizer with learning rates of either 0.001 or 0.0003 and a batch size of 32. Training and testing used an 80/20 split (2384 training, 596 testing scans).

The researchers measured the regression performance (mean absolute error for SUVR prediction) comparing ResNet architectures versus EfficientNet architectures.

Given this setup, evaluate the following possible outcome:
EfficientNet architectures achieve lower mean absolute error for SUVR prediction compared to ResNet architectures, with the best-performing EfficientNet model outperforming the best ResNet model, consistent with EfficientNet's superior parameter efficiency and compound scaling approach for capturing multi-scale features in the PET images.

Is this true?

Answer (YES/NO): YES